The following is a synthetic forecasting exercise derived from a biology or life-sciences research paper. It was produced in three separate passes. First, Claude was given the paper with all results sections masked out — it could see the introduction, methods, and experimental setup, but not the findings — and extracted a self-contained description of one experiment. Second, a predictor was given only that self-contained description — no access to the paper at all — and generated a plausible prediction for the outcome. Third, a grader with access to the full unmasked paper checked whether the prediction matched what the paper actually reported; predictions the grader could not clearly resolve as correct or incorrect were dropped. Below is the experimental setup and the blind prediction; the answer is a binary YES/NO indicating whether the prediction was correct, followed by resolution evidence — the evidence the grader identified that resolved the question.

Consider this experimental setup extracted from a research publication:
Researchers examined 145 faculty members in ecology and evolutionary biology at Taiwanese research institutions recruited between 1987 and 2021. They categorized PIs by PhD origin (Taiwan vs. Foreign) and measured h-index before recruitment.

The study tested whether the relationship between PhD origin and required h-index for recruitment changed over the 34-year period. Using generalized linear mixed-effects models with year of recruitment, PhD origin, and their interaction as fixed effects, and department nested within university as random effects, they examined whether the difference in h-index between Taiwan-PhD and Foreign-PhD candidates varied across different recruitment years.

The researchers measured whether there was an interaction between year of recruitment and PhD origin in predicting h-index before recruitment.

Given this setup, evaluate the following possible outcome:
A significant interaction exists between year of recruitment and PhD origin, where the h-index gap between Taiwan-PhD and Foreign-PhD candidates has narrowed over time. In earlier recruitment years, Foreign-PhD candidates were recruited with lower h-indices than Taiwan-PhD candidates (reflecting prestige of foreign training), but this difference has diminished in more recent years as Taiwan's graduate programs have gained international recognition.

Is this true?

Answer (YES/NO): NO